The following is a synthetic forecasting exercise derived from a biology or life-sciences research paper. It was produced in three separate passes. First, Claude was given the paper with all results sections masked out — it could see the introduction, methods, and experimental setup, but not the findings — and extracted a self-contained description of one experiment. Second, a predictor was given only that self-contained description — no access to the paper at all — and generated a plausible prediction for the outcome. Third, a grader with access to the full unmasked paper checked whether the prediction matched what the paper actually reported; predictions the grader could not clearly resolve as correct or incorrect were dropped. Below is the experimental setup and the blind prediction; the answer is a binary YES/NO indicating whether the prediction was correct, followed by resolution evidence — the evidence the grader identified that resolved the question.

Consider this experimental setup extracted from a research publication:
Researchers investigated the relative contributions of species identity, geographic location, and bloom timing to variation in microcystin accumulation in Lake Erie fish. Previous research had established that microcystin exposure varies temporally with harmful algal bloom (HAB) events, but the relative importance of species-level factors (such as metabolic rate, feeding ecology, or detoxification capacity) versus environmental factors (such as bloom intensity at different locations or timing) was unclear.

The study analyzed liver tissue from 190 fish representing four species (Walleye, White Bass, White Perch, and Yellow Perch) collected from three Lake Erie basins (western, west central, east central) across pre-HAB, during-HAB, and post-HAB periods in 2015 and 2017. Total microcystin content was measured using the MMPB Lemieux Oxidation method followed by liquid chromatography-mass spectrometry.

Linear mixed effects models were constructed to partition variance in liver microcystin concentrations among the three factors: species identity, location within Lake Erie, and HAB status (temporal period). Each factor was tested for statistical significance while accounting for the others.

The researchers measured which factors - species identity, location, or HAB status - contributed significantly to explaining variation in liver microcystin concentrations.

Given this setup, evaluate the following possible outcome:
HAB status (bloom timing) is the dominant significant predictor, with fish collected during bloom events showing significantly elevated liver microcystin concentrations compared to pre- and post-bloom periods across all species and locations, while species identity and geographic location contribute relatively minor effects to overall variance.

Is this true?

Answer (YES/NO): NO